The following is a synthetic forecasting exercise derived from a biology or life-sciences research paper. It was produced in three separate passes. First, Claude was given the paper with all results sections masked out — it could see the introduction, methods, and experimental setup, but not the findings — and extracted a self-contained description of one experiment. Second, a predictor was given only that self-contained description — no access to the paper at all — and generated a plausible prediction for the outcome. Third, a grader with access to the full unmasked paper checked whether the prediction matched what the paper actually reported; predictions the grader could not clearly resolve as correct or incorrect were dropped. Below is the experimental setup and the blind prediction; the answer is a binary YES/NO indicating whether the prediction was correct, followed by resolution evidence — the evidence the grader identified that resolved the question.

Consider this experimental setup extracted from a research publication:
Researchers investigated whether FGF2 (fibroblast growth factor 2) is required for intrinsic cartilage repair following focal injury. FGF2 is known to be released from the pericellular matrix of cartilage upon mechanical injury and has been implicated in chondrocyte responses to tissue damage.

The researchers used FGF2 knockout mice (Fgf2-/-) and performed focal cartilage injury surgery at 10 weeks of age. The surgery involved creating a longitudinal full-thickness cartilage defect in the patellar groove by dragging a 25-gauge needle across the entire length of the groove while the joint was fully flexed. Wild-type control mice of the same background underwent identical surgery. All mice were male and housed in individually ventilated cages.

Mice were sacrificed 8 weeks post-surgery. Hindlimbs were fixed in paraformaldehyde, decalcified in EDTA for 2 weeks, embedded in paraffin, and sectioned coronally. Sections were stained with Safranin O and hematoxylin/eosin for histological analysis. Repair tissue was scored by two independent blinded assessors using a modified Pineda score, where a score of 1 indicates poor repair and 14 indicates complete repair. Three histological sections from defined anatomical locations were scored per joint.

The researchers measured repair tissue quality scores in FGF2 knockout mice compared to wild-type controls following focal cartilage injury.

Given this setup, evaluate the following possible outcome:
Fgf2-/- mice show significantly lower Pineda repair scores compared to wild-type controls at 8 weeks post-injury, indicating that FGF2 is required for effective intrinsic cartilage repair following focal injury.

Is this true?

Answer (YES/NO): YES